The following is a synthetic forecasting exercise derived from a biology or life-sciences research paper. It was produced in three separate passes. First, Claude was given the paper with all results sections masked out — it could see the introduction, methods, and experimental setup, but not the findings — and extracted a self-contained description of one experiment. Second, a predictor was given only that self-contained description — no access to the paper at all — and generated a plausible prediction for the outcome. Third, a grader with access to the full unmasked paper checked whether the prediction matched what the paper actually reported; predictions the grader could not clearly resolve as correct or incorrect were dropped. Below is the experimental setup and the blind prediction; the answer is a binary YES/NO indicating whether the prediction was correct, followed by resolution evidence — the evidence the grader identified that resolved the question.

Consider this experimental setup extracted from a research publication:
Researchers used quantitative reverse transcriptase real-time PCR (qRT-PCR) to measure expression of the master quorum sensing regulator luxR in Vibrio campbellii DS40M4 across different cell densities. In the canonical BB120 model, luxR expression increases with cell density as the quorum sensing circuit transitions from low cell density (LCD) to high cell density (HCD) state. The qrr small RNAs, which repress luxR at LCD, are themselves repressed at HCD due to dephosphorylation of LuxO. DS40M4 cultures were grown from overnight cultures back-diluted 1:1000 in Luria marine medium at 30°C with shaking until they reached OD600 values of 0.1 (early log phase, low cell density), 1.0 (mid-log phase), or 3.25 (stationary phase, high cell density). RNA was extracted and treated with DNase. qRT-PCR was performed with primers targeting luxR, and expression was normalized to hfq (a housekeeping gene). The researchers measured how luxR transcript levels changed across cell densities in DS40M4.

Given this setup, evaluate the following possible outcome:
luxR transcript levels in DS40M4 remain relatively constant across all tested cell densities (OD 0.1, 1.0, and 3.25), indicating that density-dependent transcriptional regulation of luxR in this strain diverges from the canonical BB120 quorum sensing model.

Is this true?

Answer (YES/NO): NO